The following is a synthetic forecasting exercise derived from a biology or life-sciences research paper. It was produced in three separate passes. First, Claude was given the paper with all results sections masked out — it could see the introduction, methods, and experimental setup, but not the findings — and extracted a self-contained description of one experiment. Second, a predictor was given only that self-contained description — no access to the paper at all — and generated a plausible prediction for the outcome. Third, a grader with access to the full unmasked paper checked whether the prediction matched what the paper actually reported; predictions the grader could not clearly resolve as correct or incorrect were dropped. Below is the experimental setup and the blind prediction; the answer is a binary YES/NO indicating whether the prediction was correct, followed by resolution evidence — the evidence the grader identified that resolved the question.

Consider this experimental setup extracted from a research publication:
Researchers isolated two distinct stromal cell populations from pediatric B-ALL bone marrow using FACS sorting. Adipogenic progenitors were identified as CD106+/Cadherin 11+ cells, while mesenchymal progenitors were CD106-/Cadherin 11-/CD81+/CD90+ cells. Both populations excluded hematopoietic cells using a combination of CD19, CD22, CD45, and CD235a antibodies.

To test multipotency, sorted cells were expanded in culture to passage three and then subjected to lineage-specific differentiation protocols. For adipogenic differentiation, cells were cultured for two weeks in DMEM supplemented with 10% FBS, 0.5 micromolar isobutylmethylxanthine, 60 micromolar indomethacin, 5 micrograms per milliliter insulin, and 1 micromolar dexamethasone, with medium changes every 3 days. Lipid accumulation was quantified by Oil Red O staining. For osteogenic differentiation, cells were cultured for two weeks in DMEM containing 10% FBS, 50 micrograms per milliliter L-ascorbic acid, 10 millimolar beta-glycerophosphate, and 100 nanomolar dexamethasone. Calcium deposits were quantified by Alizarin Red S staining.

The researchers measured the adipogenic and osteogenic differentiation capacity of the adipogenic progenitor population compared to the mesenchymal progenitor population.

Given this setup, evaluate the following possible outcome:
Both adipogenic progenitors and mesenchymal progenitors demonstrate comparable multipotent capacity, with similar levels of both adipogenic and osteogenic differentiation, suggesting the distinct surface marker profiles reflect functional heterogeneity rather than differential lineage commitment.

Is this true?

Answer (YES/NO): NO